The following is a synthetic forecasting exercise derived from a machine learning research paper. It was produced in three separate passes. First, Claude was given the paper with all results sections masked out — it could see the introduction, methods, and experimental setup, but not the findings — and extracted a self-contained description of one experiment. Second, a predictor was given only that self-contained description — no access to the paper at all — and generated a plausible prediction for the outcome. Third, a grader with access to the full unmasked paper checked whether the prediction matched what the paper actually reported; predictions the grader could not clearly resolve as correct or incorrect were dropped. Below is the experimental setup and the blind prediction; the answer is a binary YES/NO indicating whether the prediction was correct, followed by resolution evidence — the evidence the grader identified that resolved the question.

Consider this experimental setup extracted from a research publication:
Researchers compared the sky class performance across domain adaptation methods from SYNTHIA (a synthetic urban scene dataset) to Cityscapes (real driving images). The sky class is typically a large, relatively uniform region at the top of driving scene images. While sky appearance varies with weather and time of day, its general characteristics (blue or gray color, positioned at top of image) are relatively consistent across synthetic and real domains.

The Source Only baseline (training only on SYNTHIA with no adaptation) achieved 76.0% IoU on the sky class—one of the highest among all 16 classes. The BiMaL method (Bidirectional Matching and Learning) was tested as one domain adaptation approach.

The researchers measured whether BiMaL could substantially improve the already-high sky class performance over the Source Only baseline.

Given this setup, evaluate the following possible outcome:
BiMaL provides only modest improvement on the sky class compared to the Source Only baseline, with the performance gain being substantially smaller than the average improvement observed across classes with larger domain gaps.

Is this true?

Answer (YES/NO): YES